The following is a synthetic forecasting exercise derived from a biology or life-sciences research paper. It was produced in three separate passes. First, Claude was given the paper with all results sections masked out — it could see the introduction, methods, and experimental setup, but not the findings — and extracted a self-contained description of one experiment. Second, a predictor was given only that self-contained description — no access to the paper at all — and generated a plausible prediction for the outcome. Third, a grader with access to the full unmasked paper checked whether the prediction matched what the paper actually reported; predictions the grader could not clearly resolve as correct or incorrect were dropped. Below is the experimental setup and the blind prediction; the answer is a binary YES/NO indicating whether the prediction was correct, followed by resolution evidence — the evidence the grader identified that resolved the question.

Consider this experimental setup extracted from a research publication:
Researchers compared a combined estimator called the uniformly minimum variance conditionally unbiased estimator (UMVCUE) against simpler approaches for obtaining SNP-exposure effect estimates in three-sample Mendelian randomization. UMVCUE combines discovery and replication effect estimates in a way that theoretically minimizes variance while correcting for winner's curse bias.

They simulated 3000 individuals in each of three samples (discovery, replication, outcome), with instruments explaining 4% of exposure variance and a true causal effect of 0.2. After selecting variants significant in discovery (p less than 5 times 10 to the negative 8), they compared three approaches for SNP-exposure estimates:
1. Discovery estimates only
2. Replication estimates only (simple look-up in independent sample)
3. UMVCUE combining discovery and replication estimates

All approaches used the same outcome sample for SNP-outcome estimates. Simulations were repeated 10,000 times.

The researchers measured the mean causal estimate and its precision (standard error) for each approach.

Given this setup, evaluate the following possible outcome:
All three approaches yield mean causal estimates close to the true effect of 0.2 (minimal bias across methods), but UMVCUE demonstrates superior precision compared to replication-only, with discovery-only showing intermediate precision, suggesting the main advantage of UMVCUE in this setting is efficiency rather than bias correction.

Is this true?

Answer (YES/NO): NO